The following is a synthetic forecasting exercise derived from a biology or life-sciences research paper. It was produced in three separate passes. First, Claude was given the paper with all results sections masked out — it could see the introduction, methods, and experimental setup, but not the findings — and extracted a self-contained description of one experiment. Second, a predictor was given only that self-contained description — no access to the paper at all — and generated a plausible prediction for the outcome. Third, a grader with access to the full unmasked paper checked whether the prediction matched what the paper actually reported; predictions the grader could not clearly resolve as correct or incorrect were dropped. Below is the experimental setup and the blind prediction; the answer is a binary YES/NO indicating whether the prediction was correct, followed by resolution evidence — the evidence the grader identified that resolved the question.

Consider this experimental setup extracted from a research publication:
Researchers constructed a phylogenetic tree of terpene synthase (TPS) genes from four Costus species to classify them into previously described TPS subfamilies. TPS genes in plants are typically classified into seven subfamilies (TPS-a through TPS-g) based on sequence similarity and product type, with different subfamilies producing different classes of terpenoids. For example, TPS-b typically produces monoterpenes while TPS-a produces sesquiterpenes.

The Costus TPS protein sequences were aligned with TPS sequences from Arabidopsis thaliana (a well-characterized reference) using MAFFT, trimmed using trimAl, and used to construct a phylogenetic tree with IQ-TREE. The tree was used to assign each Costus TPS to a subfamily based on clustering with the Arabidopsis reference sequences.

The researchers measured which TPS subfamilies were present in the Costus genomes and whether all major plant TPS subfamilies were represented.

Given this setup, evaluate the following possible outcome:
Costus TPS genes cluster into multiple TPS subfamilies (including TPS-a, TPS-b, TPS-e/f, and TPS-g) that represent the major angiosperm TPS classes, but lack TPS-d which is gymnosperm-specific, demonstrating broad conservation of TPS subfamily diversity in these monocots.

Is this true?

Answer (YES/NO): YES